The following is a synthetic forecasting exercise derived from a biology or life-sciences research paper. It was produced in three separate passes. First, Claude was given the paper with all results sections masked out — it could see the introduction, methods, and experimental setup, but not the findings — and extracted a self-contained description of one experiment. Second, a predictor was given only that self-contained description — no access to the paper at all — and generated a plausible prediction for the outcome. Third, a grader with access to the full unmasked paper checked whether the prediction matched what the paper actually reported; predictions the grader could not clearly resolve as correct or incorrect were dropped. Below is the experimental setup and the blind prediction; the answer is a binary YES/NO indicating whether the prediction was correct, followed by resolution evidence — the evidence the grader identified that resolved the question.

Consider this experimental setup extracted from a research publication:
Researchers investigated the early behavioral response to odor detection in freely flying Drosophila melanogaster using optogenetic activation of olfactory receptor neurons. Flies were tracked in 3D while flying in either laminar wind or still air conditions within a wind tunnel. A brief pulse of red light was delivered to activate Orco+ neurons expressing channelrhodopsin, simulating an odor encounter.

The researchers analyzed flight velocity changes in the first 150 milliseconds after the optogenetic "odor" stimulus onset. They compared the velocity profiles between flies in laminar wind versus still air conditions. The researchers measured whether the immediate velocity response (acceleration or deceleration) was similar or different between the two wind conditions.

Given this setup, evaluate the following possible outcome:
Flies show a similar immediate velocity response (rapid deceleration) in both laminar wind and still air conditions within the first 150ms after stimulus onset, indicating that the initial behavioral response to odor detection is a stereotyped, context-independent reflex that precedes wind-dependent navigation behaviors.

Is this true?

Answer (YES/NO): YES